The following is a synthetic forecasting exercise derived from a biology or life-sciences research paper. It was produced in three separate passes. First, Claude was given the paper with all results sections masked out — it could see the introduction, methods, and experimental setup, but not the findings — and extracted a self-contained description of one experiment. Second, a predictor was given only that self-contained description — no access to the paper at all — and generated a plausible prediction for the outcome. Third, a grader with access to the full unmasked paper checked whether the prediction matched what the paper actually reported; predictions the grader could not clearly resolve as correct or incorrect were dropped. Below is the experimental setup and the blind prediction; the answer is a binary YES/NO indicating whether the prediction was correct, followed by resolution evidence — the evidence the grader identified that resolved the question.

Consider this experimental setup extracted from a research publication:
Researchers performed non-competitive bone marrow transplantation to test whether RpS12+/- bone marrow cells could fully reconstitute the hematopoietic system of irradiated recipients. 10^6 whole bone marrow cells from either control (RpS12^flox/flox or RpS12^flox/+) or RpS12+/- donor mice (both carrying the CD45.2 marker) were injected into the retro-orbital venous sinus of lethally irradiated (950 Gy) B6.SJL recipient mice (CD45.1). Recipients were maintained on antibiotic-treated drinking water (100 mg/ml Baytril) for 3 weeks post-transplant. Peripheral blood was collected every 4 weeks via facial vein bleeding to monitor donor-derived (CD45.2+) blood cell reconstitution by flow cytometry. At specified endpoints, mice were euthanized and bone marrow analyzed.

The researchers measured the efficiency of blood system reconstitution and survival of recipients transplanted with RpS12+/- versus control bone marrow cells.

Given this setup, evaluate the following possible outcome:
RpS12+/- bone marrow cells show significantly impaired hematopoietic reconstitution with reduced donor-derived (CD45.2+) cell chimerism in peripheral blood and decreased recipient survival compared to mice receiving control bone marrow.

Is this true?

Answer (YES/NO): YES